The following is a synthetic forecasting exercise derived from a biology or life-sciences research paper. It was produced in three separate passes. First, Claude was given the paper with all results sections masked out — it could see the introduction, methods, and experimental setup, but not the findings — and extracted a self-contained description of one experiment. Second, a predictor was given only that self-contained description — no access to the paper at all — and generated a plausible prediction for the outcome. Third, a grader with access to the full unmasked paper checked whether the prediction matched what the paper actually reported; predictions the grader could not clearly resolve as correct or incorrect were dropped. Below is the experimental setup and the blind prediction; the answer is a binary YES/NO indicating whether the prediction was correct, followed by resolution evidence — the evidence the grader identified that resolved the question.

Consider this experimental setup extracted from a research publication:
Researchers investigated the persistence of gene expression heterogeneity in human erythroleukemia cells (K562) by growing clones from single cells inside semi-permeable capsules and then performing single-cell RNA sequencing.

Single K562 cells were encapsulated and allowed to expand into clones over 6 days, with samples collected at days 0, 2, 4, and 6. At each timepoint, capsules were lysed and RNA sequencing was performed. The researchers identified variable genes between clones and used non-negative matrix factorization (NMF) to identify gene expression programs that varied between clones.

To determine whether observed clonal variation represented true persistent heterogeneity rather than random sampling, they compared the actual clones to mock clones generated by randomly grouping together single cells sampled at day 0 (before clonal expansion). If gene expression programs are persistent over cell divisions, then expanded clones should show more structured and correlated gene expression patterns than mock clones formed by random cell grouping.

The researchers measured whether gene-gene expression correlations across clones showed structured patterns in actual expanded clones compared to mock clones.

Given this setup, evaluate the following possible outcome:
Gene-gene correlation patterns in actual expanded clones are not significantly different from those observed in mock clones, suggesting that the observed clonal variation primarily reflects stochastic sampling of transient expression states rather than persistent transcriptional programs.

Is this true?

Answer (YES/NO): NO